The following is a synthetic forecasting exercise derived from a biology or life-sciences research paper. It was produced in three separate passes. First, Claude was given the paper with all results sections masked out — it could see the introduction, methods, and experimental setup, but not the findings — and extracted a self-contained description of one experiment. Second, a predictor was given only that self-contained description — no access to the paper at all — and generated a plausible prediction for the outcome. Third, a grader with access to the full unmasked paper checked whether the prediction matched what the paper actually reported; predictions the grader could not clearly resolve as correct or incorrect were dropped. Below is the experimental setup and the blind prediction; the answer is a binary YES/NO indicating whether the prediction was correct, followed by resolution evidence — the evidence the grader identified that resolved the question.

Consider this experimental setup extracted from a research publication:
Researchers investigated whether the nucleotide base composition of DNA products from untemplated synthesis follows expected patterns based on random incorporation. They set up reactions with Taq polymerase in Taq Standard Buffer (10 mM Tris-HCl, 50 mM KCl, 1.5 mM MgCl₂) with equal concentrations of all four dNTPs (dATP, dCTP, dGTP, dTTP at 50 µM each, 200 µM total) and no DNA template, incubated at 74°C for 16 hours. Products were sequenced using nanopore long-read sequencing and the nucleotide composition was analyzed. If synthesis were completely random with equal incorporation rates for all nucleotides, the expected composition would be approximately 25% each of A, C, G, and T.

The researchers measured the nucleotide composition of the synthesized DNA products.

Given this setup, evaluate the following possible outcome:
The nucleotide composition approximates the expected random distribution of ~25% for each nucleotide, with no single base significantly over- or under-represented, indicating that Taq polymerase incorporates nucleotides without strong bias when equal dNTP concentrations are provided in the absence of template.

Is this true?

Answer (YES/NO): NO